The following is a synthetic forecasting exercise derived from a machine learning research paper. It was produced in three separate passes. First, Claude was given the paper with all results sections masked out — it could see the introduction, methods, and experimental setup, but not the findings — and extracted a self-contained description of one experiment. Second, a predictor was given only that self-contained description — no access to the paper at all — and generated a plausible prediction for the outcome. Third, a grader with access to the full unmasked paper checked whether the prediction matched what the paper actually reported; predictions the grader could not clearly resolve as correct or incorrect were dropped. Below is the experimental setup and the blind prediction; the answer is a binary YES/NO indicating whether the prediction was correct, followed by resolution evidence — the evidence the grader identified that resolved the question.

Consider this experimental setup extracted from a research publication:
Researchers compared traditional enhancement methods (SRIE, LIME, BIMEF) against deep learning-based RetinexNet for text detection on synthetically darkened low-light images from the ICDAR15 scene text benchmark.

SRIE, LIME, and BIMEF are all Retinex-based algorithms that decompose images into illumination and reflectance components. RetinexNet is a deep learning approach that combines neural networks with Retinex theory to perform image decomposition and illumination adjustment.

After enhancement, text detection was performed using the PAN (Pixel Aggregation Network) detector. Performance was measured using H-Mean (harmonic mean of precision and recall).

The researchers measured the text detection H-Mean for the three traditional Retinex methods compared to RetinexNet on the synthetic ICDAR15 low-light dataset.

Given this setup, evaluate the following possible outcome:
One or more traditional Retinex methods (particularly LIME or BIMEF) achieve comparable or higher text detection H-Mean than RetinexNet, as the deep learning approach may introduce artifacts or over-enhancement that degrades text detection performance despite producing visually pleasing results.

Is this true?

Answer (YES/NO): YES